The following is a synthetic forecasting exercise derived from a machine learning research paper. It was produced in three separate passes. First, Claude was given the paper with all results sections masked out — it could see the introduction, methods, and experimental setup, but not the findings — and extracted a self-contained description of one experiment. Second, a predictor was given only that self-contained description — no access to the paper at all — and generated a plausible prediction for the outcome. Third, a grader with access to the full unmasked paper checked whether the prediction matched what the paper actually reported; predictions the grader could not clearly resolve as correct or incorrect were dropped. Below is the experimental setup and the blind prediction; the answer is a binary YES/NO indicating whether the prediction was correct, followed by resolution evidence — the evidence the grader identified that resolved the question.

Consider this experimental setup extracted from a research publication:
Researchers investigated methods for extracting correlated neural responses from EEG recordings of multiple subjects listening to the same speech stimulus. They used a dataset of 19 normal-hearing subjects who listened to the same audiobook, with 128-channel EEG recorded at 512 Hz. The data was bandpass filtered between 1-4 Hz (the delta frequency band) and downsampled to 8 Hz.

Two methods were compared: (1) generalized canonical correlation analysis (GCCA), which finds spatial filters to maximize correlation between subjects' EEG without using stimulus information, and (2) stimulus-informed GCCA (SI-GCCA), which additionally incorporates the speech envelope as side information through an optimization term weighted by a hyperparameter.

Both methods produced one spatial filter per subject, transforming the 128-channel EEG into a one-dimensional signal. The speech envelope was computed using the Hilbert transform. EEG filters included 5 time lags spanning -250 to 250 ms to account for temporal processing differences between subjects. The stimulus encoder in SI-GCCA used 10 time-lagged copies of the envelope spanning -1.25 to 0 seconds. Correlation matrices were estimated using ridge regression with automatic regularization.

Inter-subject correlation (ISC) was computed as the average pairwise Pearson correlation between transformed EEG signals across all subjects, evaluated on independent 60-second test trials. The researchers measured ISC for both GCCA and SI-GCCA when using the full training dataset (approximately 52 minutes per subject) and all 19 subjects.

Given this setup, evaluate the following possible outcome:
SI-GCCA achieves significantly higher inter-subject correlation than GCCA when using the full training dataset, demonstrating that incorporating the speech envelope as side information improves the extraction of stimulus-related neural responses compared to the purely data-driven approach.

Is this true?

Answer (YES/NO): YES